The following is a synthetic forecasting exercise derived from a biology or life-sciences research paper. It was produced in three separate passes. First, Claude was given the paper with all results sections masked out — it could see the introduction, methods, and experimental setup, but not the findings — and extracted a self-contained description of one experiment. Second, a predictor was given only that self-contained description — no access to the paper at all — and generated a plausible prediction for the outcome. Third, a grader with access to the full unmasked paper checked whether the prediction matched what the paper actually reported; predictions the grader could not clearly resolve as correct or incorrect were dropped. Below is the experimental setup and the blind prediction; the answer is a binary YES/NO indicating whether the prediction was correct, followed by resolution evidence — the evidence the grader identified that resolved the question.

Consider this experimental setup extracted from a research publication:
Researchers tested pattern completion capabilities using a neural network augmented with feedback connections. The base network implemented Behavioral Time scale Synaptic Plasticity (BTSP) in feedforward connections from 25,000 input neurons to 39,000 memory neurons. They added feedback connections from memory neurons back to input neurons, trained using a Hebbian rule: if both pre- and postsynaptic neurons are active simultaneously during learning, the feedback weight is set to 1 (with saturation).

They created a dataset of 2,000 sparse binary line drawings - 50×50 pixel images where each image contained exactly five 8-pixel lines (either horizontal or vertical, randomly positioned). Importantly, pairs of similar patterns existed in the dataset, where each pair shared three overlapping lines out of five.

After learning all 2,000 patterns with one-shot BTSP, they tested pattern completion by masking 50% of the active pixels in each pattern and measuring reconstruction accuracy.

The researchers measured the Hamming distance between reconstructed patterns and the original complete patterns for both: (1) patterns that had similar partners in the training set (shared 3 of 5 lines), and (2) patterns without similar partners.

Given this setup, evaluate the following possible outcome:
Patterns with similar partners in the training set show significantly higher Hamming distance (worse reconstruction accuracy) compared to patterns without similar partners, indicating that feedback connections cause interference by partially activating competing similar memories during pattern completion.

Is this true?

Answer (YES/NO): NO